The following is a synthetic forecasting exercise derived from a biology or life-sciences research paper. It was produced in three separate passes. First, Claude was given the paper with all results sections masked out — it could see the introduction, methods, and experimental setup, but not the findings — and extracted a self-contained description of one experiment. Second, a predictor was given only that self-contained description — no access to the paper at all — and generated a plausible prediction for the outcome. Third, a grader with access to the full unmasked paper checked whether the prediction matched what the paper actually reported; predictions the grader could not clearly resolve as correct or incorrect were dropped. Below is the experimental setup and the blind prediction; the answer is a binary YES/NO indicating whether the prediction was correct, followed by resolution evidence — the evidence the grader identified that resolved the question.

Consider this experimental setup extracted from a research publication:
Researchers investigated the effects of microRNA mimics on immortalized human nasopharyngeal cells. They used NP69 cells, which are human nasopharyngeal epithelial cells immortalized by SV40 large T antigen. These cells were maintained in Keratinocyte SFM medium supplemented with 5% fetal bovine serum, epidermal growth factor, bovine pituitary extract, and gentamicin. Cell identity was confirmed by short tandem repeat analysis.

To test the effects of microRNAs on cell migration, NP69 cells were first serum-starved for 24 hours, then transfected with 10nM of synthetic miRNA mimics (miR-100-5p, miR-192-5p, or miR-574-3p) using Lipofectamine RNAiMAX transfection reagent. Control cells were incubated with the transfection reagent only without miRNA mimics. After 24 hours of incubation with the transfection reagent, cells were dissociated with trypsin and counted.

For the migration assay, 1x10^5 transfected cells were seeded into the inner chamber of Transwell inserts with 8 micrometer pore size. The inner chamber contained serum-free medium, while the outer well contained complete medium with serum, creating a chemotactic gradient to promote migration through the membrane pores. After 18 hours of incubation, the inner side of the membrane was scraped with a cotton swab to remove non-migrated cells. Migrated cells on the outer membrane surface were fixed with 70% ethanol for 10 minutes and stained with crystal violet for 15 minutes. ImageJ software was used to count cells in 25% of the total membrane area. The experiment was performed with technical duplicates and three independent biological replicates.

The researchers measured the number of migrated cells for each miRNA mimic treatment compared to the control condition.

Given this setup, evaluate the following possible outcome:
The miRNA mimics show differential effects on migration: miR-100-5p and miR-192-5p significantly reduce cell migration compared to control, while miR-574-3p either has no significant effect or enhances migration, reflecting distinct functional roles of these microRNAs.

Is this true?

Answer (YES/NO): NO